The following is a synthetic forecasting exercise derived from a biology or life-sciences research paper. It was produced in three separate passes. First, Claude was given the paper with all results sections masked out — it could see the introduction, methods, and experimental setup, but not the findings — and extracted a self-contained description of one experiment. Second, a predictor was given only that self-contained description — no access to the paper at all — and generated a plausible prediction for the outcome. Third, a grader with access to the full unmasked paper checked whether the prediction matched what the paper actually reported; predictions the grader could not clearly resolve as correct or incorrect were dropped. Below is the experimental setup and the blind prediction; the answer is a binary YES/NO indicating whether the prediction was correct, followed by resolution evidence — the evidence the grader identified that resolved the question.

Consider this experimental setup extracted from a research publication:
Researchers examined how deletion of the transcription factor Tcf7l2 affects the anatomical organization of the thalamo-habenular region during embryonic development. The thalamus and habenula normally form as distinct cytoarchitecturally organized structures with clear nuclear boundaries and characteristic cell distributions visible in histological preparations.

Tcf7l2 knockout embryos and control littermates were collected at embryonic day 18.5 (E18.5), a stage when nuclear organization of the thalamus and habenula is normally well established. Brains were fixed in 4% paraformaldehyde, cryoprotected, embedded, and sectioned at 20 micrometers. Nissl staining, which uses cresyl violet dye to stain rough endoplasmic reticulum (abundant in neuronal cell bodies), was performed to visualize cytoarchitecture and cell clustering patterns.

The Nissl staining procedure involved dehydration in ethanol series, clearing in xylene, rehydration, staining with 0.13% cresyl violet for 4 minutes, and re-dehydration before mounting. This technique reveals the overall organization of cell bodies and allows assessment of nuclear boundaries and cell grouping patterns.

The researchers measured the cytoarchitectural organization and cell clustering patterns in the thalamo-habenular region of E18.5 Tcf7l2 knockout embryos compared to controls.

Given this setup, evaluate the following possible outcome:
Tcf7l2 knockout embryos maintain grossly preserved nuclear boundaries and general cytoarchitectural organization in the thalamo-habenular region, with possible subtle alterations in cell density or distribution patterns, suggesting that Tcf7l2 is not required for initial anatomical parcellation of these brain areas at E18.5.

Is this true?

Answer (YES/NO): NO